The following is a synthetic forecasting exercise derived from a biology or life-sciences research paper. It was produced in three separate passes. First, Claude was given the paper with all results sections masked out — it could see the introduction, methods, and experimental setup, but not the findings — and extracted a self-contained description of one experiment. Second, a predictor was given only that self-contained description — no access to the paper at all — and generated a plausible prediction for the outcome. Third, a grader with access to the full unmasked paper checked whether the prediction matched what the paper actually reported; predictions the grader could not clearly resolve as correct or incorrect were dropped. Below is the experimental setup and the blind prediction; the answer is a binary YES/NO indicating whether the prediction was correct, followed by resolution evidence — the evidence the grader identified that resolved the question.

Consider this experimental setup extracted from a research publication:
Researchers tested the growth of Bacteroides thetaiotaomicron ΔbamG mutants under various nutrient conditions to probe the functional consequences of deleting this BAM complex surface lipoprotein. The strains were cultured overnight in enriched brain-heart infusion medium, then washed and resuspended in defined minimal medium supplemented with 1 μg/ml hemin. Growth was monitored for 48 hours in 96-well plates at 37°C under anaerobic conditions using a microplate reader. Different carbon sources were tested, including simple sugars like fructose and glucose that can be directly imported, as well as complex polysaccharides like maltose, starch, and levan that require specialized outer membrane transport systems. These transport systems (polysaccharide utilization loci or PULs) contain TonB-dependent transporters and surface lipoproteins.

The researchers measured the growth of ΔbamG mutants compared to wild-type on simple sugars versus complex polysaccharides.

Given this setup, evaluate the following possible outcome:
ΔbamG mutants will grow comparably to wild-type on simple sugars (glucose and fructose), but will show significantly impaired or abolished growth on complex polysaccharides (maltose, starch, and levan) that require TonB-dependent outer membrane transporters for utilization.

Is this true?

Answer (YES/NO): NO